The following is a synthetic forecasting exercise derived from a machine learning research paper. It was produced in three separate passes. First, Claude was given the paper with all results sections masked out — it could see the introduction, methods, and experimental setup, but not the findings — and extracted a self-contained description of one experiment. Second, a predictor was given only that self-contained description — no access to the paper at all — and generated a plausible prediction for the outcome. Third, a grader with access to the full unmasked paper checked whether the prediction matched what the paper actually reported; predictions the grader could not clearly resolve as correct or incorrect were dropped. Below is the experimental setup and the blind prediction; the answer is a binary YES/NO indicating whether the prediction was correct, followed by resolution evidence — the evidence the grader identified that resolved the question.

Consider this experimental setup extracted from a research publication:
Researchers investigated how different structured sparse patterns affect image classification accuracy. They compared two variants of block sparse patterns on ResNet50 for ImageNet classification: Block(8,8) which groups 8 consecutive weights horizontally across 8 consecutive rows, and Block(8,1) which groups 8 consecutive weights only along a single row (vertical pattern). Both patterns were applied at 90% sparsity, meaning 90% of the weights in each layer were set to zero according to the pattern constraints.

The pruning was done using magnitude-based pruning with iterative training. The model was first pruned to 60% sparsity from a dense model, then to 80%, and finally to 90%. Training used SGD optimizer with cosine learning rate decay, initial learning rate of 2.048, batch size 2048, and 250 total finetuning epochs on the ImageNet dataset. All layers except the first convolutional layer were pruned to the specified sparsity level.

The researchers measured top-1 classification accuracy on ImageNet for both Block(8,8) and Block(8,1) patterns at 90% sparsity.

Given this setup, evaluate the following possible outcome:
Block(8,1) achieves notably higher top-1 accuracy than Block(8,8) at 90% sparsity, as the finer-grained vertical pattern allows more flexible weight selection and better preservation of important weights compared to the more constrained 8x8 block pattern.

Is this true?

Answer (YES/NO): YES